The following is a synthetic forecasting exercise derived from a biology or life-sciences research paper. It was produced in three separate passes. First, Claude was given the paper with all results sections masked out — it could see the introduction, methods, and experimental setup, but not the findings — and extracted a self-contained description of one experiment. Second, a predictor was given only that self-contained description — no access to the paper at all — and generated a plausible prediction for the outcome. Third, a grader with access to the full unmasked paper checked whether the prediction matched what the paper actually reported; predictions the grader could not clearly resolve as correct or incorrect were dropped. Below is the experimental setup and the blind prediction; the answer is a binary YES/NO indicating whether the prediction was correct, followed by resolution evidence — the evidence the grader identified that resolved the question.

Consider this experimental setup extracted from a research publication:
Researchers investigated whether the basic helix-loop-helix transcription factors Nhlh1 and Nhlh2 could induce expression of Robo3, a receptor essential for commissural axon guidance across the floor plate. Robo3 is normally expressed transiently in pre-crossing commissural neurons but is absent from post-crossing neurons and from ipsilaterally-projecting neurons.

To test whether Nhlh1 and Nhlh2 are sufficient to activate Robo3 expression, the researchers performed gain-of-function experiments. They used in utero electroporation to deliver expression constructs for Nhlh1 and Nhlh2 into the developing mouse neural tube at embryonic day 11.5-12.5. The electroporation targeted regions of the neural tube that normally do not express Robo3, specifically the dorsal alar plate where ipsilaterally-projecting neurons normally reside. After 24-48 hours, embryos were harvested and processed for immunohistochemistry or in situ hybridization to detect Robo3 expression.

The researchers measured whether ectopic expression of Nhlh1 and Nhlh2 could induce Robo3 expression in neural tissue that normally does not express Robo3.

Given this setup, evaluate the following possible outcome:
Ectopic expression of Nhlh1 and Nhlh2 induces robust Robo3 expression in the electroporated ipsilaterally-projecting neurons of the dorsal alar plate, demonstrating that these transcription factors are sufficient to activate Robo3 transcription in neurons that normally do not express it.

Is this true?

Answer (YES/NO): YES